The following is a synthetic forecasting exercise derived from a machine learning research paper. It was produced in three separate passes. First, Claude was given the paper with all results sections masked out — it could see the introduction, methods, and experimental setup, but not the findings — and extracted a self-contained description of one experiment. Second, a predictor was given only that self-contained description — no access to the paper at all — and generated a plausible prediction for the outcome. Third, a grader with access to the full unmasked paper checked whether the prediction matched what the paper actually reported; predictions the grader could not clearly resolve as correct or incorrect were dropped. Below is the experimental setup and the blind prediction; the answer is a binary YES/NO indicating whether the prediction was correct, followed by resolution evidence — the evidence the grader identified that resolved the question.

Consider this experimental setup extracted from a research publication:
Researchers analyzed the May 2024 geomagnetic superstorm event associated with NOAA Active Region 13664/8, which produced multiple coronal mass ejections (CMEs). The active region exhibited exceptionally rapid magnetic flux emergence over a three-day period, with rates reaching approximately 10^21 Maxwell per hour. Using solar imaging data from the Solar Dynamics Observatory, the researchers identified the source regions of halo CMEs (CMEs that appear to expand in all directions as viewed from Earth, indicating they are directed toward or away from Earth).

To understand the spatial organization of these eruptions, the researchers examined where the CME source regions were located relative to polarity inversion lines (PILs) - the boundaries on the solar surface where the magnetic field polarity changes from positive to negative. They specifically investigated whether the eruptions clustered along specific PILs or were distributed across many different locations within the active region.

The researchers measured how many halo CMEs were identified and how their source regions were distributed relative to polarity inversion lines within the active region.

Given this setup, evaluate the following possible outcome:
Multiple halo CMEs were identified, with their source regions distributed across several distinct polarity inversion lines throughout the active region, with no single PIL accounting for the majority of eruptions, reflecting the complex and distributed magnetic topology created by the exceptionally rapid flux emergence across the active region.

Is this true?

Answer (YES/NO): NO